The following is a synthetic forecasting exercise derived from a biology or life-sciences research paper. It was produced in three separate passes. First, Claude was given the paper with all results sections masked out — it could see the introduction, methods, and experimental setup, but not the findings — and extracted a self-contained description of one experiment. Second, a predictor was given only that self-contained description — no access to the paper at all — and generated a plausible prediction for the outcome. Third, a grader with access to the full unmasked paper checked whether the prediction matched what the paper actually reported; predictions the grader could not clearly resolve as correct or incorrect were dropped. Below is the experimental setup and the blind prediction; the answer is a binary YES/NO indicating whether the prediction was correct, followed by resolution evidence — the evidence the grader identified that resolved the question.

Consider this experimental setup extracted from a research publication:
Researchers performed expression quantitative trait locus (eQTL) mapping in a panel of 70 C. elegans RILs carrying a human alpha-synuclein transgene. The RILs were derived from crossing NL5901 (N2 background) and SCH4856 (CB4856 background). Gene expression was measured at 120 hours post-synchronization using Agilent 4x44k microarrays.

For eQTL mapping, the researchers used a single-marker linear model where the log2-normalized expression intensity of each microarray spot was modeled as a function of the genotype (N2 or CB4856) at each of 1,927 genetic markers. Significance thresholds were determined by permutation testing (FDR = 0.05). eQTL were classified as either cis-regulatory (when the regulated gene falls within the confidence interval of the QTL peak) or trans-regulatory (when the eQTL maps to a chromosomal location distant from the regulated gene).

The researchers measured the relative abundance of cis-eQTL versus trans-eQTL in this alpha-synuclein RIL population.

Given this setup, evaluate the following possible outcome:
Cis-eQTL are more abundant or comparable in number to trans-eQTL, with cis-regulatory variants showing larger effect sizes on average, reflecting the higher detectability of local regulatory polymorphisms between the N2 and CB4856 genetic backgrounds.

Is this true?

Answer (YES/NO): NO